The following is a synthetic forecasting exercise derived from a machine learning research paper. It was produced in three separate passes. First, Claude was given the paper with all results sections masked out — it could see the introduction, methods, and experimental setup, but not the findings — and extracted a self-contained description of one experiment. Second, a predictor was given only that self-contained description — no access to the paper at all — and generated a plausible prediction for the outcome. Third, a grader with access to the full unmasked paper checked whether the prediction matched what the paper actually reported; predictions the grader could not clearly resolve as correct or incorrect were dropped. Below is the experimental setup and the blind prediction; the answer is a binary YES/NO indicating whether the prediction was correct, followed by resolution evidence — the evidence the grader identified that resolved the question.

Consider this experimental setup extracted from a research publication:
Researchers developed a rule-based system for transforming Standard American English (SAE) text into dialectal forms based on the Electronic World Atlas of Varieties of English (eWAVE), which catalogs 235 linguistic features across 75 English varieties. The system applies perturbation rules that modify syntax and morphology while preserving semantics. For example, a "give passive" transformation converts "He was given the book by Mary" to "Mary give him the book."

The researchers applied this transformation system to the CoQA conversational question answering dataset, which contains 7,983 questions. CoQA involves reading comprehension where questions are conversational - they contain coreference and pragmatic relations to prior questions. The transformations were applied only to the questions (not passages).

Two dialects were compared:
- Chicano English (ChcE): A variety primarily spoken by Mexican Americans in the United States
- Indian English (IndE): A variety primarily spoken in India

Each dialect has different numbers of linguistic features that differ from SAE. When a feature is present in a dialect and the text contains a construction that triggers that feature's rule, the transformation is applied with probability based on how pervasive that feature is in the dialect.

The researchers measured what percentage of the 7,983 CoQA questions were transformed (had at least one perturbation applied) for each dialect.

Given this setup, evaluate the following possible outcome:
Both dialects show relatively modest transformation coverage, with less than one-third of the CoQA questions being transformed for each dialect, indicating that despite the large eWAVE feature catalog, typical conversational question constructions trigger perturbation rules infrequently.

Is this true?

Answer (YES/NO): NO